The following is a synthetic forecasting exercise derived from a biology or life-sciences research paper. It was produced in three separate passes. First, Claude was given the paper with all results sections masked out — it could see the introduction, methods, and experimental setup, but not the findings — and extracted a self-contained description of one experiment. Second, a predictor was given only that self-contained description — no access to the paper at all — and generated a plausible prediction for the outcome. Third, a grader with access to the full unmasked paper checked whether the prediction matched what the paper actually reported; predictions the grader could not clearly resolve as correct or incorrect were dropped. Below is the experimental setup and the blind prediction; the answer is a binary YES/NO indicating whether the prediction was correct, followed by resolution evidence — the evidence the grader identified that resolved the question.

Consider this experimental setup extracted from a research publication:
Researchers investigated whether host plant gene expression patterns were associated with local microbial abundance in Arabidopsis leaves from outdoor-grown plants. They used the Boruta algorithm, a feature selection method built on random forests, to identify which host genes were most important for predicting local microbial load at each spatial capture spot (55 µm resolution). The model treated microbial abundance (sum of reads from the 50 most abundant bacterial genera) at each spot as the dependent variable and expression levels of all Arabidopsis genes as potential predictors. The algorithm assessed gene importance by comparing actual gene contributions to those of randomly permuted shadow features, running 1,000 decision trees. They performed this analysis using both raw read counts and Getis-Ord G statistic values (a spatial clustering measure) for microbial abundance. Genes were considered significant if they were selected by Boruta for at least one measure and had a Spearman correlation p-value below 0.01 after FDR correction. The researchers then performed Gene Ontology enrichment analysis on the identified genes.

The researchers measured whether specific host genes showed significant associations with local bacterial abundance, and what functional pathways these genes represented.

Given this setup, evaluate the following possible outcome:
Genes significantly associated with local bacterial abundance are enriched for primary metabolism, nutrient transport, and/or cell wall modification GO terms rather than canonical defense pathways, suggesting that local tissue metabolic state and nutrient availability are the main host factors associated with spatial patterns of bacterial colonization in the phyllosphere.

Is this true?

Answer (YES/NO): NO